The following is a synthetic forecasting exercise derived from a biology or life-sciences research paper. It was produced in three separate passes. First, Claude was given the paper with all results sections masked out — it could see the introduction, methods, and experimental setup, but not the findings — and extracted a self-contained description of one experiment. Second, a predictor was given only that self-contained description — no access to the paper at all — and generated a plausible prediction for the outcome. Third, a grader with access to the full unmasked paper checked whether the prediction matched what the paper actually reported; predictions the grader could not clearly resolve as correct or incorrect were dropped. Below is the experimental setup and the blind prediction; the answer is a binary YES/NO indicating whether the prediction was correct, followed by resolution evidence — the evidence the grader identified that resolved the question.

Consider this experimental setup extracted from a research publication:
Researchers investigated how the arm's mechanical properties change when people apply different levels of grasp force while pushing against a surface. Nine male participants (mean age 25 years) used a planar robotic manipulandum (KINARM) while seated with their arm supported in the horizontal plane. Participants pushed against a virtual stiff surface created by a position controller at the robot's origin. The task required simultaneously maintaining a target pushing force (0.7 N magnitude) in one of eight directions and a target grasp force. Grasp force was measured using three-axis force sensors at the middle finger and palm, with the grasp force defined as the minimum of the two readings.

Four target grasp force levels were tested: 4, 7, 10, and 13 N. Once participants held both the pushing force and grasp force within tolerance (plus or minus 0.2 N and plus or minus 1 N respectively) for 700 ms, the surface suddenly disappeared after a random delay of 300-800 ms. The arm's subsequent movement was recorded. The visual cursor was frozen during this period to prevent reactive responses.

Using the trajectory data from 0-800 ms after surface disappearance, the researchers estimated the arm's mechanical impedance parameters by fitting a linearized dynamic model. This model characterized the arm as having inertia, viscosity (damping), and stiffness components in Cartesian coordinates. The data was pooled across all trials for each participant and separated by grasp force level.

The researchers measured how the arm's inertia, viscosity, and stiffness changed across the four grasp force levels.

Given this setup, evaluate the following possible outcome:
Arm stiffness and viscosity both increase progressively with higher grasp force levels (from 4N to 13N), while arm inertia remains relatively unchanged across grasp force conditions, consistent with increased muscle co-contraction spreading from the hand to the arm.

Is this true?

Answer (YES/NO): NO